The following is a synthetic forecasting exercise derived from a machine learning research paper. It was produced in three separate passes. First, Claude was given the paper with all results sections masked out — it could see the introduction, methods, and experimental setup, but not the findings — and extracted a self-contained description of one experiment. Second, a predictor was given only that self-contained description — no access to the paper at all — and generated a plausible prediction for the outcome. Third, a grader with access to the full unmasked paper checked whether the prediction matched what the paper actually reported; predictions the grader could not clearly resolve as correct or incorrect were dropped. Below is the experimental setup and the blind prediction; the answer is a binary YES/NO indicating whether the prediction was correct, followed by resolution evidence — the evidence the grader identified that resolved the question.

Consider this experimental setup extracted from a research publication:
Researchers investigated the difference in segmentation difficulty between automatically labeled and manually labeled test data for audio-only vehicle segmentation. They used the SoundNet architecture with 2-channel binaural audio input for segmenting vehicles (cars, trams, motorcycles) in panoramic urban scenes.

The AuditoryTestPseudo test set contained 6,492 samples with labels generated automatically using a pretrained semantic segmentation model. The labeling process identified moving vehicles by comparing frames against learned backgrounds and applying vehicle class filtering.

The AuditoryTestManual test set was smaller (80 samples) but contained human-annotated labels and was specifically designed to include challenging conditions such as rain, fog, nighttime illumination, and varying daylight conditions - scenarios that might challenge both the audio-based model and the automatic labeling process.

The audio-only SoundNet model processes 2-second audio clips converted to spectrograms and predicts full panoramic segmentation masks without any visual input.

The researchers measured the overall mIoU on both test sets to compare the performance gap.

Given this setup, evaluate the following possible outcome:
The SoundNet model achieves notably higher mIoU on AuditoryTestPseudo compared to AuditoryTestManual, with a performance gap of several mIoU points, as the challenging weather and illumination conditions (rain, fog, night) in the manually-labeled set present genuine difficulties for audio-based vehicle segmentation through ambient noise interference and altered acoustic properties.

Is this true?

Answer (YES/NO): YES